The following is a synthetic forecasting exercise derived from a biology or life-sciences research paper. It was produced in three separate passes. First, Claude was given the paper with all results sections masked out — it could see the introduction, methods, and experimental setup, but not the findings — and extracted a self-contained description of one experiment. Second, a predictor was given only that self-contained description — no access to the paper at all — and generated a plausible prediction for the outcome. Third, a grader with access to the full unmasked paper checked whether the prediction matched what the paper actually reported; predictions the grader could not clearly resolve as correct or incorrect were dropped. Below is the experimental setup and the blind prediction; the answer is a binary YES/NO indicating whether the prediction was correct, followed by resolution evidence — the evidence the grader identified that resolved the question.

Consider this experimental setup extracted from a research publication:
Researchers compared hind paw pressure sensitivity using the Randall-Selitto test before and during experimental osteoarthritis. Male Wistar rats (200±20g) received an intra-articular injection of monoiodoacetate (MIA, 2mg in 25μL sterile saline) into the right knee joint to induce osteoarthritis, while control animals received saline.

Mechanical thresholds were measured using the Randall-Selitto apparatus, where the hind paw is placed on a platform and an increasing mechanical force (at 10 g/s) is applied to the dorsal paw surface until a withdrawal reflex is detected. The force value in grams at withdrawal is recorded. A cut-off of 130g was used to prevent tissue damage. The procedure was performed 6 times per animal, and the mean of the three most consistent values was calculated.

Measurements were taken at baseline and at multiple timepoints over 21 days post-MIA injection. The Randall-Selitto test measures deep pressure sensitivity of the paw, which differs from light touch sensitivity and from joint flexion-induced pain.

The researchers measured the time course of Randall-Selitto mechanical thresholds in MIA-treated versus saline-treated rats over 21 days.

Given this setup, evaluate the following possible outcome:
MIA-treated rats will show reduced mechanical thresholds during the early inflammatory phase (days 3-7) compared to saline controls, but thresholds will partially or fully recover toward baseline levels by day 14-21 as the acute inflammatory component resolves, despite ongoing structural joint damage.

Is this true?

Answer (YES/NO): NO